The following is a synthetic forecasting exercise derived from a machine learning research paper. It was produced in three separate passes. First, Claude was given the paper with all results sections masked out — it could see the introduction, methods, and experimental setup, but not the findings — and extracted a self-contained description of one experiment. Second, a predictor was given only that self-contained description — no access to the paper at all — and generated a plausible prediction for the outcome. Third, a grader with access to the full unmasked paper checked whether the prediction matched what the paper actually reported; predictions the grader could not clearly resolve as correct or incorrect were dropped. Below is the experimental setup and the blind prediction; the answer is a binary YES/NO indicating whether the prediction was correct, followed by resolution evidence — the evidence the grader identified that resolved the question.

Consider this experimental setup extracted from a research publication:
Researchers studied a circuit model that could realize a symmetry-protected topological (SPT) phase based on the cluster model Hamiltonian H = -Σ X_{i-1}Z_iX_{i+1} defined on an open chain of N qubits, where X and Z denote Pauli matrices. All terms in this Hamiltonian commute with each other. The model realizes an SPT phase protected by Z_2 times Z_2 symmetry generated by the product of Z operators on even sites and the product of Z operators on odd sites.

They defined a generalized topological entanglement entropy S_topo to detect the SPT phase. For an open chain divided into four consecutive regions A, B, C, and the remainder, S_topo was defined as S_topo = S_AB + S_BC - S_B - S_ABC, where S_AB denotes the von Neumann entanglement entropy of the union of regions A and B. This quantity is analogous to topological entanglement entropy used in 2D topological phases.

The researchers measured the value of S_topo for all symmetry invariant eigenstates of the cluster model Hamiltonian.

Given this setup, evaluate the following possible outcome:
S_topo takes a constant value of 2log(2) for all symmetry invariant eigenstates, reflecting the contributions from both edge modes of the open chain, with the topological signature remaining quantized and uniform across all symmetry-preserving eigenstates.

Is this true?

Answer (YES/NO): YES